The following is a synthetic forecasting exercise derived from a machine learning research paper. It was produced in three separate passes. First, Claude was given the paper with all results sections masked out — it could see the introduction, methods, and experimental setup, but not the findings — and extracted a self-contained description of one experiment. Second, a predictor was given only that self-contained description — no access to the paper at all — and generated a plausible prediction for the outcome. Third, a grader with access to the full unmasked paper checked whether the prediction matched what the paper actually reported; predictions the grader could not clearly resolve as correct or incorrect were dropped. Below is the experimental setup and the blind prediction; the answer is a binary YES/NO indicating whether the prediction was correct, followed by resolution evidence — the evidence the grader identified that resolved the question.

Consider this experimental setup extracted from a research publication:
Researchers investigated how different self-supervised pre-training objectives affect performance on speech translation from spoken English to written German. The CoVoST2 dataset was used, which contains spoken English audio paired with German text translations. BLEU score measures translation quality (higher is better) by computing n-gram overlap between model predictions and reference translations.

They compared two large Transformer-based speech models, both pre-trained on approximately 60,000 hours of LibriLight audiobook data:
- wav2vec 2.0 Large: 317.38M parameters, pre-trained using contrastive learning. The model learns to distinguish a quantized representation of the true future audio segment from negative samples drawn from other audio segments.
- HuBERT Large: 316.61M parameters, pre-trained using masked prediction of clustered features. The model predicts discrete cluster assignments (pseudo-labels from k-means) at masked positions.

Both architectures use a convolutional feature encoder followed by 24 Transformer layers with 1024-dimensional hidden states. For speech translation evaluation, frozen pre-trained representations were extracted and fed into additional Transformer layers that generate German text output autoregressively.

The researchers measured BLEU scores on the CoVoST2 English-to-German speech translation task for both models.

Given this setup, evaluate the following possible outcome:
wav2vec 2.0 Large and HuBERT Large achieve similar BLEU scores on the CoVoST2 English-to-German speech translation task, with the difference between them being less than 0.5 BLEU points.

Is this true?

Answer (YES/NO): NO